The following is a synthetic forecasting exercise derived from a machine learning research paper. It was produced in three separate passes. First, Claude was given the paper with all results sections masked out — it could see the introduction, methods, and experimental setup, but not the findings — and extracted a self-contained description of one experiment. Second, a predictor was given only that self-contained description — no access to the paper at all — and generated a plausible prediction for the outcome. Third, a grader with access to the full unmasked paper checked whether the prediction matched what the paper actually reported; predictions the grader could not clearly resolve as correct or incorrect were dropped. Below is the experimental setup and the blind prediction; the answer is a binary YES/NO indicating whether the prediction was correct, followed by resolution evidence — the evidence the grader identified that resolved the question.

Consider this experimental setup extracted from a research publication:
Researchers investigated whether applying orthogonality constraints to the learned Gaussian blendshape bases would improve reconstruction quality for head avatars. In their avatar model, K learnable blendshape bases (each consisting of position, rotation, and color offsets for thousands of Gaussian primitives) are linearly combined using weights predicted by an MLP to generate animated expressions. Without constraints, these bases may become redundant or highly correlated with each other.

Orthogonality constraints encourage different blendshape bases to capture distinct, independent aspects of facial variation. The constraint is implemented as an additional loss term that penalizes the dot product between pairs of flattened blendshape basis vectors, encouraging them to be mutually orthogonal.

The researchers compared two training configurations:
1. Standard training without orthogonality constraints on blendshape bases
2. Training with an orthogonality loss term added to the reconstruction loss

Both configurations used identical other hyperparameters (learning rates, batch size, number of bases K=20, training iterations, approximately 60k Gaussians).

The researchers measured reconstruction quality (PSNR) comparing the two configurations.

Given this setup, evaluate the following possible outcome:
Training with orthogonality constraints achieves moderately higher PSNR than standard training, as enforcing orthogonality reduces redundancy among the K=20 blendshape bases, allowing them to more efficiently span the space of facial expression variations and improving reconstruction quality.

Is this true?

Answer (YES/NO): NO